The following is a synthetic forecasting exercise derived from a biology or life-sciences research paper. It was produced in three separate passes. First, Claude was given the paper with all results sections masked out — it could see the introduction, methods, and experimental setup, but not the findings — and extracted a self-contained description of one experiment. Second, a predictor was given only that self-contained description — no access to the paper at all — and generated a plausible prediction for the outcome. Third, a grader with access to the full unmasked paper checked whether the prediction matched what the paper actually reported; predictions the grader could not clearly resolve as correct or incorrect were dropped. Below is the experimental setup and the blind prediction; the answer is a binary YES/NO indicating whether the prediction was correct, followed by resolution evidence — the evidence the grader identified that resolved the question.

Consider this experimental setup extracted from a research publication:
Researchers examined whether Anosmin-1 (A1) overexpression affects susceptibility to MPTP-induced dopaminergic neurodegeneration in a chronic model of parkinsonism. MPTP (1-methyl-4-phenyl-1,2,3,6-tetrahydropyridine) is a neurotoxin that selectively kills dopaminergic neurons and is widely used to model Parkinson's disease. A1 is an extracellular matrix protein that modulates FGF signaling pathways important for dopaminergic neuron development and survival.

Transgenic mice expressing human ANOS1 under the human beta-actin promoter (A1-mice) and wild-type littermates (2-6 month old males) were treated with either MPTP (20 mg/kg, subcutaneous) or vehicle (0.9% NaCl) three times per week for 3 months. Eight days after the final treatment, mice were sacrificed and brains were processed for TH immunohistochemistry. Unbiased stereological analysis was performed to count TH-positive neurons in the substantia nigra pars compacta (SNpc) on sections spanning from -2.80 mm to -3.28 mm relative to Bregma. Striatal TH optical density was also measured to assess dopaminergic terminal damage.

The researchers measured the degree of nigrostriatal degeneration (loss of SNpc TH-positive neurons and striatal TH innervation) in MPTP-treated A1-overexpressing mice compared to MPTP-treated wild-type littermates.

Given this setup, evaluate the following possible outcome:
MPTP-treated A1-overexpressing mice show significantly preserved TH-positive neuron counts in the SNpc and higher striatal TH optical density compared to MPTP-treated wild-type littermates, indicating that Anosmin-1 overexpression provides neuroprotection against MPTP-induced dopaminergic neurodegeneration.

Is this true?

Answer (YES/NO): NO